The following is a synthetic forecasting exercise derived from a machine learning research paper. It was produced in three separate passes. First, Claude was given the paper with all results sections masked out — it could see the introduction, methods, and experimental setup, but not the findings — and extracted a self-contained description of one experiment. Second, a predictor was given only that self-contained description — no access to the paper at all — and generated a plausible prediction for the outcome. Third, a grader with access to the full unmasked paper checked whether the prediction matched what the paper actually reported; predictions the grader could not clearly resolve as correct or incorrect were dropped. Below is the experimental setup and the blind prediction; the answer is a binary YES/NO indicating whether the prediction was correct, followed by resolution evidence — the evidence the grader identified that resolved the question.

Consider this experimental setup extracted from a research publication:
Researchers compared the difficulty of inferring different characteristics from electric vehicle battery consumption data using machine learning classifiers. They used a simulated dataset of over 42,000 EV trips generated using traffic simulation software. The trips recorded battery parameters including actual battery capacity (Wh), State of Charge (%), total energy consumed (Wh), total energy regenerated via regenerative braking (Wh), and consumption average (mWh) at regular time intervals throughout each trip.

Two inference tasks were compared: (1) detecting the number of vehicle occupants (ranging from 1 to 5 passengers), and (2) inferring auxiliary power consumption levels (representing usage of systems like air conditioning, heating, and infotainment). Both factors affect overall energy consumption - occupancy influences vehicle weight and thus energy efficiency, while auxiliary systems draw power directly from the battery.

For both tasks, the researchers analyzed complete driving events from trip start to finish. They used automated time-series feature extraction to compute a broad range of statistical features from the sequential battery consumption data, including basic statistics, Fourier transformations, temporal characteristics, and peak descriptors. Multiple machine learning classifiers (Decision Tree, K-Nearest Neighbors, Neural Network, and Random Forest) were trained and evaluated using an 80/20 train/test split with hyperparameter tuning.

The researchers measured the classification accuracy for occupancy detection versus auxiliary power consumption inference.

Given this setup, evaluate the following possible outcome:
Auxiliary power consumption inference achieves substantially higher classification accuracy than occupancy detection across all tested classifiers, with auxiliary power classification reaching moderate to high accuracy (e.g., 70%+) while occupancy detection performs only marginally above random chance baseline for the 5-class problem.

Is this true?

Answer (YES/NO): NO